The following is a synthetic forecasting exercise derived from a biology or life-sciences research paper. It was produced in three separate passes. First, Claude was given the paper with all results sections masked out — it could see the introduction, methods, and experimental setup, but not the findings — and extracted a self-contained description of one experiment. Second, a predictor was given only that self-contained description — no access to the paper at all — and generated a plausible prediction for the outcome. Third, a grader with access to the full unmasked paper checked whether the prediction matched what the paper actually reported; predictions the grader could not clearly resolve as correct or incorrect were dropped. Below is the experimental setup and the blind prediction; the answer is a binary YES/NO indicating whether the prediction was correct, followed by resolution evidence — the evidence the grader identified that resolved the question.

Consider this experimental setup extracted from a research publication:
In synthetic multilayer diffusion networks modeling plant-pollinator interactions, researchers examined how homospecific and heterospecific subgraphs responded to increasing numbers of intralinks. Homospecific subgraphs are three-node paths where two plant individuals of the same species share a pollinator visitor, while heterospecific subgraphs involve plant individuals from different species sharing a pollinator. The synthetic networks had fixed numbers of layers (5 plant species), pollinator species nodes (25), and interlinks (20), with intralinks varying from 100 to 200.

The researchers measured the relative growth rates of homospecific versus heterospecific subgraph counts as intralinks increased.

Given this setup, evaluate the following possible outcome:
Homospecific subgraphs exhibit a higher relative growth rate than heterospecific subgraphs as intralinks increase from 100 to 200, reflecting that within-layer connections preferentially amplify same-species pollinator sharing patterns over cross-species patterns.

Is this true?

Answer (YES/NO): YES